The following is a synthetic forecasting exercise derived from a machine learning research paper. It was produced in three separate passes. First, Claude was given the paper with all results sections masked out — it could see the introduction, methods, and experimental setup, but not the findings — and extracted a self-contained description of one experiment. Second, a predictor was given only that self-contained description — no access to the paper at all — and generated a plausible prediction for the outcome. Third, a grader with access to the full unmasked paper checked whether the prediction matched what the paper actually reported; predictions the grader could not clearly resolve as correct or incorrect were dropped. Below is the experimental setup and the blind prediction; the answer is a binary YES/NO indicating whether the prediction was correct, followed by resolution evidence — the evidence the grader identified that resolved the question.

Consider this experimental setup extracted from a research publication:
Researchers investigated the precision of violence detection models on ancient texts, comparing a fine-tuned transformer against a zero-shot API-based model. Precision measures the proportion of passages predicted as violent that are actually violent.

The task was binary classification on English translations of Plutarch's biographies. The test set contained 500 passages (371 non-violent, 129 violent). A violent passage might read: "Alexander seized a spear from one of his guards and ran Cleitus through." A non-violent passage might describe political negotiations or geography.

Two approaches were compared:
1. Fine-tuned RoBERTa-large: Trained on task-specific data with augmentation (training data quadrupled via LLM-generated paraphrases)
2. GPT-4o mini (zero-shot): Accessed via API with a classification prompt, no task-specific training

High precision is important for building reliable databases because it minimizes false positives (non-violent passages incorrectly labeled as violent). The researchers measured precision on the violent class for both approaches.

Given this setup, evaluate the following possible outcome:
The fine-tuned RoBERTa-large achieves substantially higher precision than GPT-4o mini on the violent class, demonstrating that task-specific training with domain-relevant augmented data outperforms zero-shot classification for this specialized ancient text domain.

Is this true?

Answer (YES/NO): YES